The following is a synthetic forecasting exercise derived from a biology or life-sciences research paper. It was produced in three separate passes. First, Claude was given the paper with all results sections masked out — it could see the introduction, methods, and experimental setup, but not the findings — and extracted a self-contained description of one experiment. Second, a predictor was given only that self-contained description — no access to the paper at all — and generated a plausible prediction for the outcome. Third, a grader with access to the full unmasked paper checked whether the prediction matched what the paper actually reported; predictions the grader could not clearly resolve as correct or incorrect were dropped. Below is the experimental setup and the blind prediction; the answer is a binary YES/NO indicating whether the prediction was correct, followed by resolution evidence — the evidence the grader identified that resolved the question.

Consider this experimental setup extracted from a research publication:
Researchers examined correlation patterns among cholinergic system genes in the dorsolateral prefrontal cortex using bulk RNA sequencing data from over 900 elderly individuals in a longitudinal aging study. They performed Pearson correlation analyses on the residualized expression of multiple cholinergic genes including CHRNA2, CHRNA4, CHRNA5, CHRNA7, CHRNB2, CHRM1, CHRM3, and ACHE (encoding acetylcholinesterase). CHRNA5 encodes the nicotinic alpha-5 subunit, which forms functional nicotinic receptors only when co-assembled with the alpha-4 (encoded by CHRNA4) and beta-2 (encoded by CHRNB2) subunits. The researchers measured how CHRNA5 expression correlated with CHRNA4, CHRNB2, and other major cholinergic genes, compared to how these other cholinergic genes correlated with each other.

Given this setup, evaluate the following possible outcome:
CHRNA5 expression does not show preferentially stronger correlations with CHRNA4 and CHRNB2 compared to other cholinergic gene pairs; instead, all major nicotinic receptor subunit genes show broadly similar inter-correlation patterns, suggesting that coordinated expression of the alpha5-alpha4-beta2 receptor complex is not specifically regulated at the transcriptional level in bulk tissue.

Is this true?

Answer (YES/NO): NO